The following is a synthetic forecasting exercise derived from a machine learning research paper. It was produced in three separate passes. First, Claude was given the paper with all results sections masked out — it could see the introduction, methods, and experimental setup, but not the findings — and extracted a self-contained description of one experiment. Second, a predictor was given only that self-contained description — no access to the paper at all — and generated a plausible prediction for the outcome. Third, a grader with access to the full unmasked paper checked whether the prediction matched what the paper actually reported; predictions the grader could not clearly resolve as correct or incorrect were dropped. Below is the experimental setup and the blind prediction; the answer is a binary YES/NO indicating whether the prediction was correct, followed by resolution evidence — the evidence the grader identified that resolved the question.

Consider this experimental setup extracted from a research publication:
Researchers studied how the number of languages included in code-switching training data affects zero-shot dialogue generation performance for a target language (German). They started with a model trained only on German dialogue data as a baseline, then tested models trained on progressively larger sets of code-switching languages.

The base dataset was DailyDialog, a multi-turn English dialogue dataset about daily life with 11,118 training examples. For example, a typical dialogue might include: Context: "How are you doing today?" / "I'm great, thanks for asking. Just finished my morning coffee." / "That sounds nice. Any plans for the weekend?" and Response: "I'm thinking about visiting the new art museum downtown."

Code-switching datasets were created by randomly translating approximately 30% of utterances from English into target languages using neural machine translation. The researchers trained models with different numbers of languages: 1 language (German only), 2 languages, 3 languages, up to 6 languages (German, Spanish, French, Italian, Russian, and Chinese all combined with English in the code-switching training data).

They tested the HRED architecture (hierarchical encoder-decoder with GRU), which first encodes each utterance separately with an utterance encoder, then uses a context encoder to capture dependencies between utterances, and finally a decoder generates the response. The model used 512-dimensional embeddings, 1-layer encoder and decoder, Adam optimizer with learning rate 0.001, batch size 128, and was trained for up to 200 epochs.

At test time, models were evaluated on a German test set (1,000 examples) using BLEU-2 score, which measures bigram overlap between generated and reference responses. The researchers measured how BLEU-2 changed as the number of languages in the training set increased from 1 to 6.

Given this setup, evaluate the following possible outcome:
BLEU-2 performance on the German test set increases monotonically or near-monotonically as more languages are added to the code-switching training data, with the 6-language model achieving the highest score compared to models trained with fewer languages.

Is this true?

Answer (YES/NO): NO